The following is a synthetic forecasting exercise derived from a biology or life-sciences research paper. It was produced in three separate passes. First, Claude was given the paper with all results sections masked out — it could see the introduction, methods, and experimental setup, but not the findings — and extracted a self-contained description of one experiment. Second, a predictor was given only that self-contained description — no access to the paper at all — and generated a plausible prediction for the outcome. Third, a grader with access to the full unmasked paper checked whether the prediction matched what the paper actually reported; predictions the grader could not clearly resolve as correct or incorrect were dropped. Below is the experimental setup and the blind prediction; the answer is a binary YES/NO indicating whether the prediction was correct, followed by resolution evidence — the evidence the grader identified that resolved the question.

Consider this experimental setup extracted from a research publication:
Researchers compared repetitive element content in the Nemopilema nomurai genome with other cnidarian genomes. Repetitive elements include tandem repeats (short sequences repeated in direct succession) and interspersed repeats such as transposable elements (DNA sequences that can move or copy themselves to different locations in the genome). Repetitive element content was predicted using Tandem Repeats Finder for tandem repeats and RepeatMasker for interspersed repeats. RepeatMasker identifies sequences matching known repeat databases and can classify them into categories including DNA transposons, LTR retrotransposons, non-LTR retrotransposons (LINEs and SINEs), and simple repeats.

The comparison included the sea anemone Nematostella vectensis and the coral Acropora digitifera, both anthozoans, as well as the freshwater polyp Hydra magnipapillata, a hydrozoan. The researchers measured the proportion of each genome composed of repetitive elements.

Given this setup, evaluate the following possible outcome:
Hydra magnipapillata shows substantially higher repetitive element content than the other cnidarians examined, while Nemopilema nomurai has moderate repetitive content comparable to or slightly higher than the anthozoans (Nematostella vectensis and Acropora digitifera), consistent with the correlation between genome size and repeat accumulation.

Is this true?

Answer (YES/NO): NO